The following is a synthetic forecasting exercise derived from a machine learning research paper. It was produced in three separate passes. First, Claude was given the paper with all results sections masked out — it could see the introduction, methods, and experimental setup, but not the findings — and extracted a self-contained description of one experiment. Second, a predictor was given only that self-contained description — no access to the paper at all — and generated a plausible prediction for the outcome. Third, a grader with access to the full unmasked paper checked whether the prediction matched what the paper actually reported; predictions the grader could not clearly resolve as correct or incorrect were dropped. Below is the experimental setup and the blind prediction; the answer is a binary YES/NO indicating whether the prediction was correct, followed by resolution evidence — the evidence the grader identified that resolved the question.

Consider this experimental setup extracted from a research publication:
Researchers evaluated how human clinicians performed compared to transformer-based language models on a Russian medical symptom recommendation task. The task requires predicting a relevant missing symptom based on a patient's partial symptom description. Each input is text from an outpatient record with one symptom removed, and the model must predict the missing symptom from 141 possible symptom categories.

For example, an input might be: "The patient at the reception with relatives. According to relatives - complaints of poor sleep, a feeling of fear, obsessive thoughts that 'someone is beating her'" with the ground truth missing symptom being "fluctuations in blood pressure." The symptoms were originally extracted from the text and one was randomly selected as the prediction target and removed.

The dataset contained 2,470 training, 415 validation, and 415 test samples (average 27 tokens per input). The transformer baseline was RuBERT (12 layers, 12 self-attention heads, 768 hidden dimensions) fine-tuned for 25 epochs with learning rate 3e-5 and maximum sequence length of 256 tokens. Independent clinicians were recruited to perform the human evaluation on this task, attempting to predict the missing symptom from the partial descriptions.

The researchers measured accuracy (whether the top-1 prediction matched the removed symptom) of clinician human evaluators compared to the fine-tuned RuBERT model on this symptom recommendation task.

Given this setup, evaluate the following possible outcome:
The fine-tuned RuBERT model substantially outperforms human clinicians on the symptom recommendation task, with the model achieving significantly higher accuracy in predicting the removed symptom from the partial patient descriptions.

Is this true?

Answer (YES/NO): YES